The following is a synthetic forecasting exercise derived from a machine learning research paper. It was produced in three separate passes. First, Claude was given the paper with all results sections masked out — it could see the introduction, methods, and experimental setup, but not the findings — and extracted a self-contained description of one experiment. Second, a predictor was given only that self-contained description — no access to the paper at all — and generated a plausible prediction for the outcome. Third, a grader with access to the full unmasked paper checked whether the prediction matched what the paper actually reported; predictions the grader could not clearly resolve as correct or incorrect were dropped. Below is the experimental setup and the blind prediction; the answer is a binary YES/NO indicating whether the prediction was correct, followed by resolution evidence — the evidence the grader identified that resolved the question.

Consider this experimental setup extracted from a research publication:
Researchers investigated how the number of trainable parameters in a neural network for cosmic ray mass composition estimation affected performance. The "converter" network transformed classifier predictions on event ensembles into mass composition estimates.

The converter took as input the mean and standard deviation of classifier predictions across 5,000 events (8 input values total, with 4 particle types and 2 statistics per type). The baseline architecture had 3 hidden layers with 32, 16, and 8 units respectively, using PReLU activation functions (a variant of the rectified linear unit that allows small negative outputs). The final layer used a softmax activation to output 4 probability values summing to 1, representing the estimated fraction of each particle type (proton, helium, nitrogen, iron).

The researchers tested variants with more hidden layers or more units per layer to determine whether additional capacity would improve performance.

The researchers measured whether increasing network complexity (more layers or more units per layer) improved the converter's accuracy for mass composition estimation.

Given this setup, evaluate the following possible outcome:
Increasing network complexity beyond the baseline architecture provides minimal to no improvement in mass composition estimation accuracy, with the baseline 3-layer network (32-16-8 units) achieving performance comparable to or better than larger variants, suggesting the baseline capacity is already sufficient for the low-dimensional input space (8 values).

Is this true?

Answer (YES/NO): YES